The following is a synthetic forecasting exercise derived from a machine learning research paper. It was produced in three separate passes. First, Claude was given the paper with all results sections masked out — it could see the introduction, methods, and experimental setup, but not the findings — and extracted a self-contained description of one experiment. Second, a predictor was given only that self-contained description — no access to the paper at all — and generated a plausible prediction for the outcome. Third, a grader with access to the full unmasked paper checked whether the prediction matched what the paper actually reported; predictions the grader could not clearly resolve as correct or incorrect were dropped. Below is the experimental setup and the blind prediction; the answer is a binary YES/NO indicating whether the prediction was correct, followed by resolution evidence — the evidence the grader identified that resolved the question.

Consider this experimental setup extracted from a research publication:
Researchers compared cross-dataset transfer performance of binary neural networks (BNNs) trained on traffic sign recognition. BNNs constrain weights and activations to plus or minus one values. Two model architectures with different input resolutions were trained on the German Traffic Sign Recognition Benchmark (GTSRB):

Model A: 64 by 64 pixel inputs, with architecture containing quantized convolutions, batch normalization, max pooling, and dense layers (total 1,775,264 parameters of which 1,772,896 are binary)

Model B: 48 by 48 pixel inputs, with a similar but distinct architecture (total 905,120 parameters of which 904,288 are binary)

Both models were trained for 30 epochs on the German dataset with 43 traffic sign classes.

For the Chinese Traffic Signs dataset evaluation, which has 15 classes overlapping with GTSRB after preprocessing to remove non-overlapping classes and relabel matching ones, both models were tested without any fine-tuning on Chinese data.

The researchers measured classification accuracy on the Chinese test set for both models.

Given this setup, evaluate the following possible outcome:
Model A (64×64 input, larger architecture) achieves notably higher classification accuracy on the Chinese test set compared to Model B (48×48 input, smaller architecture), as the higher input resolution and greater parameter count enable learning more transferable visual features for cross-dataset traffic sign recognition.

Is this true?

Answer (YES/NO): NO